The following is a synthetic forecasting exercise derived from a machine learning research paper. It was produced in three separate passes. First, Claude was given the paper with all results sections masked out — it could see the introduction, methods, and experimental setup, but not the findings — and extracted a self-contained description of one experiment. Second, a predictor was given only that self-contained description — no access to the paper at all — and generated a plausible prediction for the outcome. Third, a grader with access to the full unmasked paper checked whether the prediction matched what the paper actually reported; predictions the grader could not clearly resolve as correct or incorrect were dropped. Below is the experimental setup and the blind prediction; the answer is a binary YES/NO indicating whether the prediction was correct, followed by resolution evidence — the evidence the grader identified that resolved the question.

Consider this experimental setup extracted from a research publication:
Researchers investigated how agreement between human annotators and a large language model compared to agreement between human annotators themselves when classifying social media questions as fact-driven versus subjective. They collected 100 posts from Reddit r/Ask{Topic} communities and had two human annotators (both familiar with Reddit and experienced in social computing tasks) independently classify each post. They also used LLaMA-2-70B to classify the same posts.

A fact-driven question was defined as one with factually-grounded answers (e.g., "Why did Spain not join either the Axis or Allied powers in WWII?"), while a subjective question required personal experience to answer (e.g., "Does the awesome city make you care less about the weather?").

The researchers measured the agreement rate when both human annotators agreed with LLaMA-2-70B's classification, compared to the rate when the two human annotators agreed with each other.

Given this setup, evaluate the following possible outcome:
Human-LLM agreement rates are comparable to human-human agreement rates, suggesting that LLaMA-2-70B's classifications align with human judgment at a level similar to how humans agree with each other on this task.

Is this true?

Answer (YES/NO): NO